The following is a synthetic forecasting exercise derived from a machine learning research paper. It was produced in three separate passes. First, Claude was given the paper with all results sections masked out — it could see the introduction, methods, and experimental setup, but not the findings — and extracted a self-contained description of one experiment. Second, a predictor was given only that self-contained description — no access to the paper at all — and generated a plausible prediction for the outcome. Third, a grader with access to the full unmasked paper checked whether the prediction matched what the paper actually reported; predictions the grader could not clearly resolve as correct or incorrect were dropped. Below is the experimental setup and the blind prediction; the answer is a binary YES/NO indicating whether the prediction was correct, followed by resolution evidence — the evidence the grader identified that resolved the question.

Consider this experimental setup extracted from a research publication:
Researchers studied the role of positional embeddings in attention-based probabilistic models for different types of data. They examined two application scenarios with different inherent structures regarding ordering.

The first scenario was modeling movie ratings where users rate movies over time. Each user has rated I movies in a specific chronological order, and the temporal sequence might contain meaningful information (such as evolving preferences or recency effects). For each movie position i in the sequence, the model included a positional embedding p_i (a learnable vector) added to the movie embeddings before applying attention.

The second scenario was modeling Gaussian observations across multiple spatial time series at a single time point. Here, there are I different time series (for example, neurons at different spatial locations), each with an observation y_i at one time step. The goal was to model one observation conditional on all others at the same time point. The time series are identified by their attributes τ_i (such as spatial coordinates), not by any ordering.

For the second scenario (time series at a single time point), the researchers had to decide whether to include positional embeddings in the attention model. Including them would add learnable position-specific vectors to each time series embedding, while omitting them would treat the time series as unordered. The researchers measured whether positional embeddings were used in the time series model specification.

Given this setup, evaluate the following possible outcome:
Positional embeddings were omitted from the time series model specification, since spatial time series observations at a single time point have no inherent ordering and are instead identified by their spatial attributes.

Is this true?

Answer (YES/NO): YES